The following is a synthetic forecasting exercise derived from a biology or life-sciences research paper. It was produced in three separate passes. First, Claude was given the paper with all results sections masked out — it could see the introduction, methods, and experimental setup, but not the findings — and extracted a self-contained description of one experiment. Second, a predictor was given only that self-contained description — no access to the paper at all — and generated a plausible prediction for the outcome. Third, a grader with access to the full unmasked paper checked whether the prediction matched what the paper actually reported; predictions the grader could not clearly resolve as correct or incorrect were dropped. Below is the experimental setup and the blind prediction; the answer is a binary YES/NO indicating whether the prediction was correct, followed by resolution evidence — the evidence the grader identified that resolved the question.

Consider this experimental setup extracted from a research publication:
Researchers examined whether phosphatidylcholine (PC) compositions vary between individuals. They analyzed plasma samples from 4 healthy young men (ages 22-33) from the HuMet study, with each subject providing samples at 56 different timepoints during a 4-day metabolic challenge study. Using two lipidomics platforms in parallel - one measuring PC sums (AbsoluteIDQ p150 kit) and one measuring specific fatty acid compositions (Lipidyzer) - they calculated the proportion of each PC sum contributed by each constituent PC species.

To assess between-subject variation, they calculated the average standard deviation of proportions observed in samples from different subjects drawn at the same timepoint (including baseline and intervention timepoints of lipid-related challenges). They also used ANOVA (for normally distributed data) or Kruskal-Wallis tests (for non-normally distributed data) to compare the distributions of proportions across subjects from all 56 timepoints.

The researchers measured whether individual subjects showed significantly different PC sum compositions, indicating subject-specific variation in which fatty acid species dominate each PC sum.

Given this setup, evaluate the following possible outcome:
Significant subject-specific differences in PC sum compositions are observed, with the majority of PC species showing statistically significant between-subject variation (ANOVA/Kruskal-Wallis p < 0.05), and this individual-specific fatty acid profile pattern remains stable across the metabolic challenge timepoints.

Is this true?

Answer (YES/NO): NO